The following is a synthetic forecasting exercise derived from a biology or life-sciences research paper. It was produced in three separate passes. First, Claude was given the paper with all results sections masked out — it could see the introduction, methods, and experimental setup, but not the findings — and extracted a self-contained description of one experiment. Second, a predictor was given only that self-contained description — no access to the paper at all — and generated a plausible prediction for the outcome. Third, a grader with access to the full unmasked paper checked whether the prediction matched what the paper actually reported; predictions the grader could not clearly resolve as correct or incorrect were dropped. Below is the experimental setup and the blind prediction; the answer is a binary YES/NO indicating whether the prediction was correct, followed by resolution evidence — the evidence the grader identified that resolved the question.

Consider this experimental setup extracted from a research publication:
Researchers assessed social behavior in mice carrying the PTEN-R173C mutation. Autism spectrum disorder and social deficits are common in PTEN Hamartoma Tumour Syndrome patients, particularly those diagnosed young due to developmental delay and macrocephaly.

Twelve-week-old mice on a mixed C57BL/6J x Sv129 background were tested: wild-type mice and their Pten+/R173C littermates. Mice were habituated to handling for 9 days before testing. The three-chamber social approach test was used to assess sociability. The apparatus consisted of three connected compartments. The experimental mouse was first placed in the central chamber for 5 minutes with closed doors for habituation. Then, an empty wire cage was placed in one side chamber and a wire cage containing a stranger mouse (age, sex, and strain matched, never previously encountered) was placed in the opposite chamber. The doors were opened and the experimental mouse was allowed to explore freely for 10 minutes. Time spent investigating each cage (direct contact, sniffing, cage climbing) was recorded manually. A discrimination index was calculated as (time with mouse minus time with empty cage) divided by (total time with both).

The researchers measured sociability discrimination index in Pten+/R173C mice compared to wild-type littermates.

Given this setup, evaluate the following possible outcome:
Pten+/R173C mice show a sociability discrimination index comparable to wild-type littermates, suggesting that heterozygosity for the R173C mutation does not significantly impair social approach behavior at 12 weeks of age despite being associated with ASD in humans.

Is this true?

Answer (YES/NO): YES